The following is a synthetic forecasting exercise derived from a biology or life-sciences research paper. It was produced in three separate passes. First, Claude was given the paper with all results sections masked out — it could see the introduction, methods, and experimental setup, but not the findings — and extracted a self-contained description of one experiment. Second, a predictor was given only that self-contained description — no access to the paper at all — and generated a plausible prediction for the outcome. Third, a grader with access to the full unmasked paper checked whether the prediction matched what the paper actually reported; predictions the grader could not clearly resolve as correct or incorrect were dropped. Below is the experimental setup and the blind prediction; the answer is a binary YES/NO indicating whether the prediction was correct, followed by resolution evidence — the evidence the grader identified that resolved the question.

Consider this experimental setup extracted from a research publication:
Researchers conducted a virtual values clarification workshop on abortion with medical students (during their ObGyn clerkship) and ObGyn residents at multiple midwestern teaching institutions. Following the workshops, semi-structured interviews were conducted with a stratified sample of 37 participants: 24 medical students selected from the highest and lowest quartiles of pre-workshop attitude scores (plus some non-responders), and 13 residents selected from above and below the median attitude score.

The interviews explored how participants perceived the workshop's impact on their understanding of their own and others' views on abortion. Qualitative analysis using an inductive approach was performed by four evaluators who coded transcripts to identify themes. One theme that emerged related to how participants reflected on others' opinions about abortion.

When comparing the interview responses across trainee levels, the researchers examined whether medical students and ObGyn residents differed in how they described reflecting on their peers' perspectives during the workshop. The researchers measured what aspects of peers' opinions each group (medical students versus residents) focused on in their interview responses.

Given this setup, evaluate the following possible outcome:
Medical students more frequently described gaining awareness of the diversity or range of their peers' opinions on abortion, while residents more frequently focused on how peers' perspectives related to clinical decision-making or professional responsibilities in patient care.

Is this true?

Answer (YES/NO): NO